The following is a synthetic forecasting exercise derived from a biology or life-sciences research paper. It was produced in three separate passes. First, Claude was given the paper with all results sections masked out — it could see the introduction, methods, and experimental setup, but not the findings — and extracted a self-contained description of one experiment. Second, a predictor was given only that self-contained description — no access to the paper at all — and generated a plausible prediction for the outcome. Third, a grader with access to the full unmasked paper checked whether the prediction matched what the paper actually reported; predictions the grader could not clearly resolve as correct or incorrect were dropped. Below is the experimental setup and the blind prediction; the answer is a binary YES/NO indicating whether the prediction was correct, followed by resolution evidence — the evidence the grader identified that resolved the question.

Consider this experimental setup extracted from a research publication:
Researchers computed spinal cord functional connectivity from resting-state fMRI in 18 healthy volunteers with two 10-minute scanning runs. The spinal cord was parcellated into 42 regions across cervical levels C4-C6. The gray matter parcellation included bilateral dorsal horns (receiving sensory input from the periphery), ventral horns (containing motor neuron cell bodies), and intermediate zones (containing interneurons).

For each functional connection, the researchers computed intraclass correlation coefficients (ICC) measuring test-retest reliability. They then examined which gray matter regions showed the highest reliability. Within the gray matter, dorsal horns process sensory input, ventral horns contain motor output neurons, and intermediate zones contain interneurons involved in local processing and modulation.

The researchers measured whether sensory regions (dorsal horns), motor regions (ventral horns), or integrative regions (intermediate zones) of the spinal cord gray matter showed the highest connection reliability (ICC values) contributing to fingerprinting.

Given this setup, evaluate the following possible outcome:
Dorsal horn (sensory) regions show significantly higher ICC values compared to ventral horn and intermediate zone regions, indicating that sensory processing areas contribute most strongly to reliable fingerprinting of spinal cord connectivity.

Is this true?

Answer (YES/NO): YES